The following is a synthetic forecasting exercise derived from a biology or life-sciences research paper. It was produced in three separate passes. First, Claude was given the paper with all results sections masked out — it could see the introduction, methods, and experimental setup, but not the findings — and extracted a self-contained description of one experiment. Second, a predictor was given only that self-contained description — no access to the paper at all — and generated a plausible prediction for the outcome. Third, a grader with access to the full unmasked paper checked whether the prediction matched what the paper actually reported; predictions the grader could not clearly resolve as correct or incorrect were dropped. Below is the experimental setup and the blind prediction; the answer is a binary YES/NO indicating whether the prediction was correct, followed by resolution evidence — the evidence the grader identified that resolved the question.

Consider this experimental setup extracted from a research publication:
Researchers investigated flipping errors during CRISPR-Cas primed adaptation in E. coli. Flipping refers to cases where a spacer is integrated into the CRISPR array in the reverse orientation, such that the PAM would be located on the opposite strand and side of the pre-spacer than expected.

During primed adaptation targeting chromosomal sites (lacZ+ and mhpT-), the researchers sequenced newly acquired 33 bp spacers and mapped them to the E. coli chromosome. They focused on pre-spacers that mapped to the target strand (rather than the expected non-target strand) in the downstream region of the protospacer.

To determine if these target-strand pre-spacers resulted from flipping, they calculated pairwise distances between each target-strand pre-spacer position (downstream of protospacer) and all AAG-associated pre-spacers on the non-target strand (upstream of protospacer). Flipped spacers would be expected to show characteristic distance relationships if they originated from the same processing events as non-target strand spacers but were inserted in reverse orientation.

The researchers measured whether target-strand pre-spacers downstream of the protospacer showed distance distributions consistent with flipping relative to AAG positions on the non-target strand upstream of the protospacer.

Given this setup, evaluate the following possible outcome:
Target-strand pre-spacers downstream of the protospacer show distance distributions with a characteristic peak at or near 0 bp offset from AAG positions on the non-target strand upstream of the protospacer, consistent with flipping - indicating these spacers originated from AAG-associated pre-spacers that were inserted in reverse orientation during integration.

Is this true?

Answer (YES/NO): NO